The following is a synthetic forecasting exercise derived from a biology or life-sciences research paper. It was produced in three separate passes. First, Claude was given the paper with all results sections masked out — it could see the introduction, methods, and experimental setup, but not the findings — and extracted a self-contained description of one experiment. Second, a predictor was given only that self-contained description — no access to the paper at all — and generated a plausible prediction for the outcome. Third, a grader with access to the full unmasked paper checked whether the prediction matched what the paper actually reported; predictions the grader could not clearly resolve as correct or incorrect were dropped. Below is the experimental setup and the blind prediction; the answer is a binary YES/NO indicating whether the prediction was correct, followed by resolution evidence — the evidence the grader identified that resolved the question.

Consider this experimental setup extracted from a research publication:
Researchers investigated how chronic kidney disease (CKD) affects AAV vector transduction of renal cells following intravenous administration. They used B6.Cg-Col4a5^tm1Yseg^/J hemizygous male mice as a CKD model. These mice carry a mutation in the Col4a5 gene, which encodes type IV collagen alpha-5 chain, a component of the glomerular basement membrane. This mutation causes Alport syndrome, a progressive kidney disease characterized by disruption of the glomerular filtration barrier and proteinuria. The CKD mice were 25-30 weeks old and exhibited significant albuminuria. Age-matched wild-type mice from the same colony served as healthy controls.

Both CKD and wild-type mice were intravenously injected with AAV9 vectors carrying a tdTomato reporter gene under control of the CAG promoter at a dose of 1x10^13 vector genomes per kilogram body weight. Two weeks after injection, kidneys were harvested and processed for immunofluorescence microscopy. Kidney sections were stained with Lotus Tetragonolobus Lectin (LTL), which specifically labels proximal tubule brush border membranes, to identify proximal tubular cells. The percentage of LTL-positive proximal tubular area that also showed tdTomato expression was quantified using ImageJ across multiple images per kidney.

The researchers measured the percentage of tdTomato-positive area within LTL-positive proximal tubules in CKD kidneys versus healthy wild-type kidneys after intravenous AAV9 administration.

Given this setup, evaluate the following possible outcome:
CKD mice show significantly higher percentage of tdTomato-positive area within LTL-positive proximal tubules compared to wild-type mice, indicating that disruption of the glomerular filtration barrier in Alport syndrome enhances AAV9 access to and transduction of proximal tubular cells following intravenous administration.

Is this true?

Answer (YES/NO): NO